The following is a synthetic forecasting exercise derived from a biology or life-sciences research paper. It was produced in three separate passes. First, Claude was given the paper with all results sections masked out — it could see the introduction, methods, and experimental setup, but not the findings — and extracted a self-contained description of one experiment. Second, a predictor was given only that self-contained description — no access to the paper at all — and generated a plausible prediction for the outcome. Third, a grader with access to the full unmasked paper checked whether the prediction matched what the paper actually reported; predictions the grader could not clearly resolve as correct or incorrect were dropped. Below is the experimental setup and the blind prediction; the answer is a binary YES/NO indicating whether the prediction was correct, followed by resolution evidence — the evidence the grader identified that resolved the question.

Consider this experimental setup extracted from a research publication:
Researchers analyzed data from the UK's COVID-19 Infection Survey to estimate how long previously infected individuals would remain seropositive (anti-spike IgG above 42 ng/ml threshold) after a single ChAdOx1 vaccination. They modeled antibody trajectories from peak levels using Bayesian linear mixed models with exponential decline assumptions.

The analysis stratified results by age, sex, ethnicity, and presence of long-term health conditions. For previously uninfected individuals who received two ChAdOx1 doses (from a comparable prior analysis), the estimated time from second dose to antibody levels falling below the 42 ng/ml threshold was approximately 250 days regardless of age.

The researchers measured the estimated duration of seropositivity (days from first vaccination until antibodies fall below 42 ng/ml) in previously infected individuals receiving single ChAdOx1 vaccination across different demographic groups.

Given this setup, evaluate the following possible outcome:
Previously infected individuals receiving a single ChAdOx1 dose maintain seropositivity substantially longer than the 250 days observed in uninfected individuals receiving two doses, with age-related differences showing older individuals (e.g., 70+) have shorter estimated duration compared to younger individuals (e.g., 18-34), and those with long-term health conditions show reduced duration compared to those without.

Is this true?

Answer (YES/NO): NO